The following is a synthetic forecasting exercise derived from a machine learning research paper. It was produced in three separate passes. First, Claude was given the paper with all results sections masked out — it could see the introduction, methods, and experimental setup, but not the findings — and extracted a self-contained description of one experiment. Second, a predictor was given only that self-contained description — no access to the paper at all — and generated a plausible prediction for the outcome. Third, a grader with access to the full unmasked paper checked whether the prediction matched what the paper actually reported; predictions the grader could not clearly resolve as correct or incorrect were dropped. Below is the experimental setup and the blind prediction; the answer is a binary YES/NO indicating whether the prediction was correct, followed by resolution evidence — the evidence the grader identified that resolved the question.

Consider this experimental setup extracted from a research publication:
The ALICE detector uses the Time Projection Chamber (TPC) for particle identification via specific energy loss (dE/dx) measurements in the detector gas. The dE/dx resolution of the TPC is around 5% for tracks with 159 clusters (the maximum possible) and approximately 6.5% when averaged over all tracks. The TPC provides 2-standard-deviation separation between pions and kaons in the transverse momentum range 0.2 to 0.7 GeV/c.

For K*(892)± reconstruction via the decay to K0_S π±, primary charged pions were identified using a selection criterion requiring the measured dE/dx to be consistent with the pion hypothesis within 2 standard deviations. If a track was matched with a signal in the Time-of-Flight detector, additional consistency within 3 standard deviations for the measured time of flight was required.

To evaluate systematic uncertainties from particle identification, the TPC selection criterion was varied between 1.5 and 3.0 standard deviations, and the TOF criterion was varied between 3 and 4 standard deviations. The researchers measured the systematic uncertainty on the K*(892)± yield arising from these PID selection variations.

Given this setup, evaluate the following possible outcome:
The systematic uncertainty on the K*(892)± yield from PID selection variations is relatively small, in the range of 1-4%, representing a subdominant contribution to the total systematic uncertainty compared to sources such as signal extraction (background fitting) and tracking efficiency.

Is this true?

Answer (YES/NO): NO